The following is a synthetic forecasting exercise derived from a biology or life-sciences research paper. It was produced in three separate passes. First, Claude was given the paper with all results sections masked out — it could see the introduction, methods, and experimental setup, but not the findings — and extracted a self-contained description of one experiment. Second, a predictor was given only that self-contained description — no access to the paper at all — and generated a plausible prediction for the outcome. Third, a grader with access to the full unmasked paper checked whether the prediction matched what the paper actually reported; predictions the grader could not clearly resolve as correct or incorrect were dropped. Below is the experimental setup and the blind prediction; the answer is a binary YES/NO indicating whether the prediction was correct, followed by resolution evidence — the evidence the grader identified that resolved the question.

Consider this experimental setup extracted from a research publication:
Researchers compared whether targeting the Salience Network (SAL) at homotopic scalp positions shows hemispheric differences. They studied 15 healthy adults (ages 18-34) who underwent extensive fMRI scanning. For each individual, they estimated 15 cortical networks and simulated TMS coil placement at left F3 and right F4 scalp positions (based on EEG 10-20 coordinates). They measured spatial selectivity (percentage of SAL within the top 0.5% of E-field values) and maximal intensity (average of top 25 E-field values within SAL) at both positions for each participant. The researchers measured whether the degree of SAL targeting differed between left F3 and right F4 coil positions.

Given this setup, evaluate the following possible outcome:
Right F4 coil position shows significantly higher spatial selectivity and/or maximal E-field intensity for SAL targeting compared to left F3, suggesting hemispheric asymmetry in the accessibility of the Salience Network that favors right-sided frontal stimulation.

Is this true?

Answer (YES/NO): NO